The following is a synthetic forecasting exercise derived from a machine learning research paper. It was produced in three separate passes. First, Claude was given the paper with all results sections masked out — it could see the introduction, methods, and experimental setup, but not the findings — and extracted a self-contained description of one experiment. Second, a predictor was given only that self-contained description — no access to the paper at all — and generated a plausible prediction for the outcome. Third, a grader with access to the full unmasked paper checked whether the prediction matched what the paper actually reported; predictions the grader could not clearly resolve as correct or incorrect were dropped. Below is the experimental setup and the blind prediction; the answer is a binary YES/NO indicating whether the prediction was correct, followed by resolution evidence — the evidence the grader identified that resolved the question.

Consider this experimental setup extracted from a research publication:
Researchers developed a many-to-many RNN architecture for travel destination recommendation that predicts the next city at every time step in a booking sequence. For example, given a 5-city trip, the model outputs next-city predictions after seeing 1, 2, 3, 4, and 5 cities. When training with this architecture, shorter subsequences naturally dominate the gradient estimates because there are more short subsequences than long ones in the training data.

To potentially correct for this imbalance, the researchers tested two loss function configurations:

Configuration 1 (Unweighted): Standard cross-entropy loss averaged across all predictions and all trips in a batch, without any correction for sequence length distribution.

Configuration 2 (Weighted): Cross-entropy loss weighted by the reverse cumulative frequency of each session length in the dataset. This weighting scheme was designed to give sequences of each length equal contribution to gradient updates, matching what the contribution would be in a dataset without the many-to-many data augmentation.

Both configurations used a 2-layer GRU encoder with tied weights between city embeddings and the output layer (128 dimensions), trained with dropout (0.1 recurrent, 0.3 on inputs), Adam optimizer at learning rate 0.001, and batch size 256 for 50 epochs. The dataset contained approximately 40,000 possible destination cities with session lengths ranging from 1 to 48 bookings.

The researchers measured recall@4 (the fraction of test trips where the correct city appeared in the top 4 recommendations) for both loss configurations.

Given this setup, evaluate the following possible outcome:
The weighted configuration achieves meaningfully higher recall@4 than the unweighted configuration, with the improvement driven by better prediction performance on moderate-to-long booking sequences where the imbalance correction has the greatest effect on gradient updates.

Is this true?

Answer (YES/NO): NO